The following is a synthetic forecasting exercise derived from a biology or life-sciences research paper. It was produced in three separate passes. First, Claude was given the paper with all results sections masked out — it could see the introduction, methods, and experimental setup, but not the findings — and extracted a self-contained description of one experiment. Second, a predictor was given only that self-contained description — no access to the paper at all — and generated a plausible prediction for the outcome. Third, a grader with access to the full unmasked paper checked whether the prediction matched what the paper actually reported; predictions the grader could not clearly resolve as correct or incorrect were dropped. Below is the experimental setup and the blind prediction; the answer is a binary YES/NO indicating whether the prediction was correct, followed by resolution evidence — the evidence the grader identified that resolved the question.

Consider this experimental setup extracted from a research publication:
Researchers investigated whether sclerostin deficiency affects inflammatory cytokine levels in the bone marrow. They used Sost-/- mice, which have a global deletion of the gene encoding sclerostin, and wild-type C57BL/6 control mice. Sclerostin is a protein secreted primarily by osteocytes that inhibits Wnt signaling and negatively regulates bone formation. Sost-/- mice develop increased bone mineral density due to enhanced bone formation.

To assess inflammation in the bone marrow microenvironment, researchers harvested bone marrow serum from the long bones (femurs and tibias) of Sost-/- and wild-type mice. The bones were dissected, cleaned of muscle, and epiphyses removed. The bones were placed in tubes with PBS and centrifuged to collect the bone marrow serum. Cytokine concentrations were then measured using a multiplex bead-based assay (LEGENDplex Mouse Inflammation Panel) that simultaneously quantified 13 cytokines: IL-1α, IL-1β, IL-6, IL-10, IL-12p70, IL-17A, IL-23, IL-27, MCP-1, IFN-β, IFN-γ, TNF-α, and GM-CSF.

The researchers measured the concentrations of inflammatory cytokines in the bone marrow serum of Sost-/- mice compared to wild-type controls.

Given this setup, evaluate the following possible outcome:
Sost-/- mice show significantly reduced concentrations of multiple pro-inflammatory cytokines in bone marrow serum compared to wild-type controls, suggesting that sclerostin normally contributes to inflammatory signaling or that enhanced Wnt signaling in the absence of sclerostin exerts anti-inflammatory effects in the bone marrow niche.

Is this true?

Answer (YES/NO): NO